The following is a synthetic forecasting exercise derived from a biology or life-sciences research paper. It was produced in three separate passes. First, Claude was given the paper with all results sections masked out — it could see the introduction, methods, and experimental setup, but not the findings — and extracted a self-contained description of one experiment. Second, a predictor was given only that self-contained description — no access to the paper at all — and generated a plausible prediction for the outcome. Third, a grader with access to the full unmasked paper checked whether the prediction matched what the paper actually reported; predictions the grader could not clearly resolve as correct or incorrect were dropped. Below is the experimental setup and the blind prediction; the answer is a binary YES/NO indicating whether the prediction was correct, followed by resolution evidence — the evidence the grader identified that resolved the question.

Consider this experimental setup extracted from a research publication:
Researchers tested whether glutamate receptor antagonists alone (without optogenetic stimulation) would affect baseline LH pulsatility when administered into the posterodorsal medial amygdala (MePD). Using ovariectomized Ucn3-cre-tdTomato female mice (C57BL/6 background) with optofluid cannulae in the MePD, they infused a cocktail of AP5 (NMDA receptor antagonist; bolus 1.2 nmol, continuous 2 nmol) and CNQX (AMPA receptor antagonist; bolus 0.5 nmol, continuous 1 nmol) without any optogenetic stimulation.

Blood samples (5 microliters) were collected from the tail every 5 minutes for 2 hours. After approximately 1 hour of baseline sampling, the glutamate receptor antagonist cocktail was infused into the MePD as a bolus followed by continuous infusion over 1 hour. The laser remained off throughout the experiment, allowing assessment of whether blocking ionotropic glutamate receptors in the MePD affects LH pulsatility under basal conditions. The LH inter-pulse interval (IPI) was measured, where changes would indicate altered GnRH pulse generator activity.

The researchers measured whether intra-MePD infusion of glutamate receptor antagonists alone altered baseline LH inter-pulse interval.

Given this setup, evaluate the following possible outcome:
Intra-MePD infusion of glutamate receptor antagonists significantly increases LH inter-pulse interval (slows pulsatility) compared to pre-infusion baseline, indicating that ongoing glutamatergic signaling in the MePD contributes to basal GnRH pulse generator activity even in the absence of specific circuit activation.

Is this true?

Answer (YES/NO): NO